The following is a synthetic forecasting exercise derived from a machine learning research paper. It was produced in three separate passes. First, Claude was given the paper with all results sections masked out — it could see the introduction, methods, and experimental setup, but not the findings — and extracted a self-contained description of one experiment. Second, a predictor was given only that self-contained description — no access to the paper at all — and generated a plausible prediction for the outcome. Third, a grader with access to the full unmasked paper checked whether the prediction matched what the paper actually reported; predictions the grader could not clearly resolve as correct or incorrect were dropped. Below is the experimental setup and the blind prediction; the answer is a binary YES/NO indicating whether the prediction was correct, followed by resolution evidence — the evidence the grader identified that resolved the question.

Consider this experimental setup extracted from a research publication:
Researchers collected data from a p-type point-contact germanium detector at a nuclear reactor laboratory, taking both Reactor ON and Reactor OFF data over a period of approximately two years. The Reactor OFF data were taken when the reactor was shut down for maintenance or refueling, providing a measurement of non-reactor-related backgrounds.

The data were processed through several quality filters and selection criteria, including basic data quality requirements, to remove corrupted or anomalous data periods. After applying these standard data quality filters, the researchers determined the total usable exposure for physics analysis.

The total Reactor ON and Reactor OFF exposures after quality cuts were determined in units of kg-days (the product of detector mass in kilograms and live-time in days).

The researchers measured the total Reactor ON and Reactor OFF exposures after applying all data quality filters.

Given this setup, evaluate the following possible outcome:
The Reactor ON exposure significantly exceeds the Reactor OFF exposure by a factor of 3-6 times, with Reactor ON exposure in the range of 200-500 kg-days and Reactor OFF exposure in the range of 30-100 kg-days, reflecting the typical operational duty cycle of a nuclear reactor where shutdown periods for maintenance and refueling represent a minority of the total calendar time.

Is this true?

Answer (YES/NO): NO